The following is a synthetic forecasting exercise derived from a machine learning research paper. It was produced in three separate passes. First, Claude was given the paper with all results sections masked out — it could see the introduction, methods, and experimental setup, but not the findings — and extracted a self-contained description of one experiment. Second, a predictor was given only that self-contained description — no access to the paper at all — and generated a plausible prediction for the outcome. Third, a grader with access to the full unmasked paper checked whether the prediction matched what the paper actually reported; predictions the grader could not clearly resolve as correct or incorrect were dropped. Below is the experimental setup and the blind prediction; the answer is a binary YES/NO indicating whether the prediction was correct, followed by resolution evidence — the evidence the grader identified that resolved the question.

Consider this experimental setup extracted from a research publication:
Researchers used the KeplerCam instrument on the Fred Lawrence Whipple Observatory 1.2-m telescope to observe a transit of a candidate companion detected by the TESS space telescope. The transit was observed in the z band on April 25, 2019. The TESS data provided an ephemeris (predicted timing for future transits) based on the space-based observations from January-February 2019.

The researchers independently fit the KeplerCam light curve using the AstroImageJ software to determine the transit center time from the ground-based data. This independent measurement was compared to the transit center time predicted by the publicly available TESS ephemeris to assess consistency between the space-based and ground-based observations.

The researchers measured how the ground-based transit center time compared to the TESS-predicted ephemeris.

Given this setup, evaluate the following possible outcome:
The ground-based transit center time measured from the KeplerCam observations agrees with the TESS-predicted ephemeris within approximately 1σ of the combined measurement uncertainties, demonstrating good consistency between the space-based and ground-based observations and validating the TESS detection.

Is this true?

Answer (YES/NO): YES